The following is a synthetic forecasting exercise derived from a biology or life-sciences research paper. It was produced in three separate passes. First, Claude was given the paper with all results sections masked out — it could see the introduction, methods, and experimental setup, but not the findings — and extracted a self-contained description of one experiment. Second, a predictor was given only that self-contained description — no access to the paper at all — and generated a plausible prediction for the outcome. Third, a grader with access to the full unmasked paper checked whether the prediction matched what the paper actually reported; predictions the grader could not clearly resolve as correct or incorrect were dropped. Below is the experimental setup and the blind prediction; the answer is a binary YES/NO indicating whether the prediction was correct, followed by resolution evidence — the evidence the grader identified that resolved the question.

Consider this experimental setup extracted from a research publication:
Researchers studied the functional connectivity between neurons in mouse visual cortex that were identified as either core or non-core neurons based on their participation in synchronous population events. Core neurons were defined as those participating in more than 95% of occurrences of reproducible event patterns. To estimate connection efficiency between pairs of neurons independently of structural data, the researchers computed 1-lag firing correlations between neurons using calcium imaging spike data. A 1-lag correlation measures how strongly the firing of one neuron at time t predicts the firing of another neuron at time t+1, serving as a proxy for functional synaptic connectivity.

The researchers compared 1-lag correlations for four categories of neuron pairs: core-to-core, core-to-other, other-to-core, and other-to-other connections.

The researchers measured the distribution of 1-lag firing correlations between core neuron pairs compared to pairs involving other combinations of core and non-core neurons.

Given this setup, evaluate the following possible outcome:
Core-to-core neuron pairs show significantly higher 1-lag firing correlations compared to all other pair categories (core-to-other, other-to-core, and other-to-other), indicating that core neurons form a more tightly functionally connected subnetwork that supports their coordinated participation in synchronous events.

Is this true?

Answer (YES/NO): NO